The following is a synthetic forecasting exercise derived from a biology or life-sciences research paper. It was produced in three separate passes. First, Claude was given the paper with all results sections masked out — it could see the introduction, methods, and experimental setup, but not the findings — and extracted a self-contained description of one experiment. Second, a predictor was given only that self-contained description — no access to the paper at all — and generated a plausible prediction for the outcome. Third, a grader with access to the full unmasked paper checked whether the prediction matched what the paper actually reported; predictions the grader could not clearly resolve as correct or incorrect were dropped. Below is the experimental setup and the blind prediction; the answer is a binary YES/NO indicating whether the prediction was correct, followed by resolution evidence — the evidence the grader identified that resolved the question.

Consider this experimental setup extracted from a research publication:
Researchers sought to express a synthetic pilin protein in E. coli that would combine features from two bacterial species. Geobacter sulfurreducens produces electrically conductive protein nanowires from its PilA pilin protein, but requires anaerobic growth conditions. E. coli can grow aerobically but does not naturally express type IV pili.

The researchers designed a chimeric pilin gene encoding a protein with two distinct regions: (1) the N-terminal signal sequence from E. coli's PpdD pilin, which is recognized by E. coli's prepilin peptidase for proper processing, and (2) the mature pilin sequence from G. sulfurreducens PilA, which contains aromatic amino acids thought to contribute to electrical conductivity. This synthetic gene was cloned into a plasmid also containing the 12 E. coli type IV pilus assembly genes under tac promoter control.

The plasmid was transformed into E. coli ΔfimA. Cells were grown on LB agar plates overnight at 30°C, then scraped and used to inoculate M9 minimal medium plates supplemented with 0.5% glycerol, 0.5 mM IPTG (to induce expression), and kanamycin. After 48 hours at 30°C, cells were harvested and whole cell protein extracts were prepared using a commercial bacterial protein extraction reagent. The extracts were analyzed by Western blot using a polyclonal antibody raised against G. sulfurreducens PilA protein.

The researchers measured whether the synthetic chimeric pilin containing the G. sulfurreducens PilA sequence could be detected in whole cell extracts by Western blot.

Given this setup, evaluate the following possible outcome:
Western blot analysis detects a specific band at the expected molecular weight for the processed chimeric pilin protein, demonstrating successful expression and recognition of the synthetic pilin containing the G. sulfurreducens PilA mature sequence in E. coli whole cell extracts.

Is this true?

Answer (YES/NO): YES